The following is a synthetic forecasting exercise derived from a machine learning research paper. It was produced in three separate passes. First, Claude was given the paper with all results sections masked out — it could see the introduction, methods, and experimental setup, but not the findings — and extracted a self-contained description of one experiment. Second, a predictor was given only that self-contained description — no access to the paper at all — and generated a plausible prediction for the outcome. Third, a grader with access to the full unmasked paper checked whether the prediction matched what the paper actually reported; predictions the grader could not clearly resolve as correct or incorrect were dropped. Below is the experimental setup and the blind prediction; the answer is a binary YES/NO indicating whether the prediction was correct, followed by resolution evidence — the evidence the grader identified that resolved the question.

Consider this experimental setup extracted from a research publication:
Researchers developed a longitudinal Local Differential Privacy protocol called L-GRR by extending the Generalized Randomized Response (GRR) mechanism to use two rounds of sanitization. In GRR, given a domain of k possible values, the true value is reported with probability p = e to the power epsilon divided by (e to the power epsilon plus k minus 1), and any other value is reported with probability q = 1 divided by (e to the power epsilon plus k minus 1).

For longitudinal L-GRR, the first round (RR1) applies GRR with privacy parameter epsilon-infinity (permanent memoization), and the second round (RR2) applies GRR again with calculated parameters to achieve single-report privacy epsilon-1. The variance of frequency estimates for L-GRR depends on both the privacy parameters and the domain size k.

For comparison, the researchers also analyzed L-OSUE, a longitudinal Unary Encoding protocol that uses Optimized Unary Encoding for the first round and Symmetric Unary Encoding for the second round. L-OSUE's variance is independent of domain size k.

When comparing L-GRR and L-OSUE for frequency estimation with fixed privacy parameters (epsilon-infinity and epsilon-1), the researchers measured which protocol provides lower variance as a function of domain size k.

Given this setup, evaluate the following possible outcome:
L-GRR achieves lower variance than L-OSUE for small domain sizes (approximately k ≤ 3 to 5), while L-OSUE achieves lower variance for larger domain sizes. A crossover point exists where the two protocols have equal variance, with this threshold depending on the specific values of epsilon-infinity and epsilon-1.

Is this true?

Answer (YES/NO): YES